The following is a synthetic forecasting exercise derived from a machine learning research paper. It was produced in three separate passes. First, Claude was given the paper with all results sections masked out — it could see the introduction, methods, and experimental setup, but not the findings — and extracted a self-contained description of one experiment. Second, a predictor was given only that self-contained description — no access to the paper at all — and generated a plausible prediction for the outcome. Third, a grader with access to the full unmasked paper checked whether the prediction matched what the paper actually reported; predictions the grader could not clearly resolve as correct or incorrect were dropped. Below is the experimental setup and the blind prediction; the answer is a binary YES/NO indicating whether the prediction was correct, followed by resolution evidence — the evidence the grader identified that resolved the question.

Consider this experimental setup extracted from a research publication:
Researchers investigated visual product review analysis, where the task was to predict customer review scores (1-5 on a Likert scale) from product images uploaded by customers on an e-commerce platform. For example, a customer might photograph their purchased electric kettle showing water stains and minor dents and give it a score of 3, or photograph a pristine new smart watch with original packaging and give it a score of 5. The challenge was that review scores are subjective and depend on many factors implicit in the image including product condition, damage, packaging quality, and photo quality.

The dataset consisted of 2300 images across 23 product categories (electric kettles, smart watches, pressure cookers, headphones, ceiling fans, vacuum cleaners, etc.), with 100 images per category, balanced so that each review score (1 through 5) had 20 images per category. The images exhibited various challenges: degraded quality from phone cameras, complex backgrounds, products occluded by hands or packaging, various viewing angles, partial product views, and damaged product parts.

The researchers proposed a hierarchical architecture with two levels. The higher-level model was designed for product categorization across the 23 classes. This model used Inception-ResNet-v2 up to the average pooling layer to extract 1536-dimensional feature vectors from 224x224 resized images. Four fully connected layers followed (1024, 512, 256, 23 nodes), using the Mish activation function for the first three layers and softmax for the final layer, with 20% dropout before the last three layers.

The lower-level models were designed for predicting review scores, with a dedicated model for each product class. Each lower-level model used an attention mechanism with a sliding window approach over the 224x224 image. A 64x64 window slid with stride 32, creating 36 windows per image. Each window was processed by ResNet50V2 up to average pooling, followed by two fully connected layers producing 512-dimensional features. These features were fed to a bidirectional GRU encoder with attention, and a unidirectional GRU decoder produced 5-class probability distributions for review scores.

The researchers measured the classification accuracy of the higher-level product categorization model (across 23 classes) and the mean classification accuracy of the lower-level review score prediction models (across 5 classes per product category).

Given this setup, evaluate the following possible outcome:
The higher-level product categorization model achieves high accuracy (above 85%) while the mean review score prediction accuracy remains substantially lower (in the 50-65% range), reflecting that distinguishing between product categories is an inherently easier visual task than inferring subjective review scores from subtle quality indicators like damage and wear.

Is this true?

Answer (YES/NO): NO